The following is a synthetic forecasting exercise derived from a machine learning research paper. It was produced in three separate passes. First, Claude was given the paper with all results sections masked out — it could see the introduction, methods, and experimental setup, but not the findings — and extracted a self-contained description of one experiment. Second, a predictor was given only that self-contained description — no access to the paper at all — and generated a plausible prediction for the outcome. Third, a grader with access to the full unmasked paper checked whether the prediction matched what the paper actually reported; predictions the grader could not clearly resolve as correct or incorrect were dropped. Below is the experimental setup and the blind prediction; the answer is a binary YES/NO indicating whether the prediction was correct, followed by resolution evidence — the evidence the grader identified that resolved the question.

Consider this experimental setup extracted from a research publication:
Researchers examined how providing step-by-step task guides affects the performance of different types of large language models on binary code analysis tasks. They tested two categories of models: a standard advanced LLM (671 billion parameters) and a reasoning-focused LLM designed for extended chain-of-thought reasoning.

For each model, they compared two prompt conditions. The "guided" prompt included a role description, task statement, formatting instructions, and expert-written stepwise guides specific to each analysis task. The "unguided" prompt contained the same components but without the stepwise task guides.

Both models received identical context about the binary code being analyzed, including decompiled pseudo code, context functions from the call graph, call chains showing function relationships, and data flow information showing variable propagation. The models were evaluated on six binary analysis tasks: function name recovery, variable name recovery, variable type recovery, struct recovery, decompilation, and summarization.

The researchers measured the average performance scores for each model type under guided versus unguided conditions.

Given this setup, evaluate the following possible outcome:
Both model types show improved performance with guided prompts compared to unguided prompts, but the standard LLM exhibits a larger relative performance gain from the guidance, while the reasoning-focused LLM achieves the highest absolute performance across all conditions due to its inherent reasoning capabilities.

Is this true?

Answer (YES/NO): NO